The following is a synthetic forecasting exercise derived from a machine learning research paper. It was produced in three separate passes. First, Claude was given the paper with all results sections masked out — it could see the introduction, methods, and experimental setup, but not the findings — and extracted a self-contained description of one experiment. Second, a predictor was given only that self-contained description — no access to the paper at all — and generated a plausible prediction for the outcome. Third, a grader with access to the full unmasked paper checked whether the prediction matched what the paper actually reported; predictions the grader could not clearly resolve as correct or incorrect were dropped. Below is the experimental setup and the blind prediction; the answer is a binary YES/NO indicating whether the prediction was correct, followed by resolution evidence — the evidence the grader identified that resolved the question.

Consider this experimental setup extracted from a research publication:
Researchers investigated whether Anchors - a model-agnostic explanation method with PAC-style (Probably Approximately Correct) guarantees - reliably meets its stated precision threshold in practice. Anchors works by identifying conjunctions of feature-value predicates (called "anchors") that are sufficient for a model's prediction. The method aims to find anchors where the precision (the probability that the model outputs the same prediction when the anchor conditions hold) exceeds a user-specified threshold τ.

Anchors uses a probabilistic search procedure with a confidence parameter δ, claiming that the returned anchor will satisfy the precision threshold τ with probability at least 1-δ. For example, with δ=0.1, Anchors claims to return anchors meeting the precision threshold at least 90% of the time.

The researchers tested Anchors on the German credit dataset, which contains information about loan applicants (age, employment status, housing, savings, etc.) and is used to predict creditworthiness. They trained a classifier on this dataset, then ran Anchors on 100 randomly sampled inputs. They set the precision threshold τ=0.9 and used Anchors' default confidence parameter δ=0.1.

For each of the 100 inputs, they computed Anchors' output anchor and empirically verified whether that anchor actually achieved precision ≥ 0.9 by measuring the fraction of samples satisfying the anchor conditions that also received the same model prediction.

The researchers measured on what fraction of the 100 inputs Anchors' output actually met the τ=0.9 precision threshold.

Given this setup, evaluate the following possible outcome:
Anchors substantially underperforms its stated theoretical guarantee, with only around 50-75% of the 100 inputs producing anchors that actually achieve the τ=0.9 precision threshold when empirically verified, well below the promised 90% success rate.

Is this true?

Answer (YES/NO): NO